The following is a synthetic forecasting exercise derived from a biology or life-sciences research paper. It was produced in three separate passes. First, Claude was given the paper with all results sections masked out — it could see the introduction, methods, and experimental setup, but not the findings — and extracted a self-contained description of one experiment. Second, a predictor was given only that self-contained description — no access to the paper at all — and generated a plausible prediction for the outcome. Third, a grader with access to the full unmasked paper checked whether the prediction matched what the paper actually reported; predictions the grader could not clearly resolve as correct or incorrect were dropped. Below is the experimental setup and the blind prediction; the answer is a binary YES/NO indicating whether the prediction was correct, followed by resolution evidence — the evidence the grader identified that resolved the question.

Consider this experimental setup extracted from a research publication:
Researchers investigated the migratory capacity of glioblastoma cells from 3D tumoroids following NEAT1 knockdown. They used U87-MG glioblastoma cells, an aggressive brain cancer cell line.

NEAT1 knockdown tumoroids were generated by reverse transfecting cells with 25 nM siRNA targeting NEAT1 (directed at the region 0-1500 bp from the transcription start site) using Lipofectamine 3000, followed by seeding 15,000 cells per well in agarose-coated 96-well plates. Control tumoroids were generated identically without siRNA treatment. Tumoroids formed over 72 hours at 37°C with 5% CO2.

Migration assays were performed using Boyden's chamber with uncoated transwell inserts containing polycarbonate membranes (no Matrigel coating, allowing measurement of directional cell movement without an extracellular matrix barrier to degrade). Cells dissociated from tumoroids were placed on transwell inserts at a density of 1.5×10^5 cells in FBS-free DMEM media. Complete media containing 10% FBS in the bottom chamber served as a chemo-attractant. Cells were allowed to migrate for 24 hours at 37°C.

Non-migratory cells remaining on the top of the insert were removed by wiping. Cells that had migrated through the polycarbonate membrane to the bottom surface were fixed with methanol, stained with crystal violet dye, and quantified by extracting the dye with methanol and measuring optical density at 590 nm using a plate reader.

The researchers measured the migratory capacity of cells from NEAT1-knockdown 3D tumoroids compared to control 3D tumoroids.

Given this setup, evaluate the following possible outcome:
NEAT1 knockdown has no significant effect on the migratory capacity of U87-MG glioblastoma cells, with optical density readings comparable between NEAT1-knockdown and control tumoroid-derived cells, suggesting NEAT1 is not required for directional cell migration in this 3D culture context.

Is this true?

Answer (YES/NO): NO